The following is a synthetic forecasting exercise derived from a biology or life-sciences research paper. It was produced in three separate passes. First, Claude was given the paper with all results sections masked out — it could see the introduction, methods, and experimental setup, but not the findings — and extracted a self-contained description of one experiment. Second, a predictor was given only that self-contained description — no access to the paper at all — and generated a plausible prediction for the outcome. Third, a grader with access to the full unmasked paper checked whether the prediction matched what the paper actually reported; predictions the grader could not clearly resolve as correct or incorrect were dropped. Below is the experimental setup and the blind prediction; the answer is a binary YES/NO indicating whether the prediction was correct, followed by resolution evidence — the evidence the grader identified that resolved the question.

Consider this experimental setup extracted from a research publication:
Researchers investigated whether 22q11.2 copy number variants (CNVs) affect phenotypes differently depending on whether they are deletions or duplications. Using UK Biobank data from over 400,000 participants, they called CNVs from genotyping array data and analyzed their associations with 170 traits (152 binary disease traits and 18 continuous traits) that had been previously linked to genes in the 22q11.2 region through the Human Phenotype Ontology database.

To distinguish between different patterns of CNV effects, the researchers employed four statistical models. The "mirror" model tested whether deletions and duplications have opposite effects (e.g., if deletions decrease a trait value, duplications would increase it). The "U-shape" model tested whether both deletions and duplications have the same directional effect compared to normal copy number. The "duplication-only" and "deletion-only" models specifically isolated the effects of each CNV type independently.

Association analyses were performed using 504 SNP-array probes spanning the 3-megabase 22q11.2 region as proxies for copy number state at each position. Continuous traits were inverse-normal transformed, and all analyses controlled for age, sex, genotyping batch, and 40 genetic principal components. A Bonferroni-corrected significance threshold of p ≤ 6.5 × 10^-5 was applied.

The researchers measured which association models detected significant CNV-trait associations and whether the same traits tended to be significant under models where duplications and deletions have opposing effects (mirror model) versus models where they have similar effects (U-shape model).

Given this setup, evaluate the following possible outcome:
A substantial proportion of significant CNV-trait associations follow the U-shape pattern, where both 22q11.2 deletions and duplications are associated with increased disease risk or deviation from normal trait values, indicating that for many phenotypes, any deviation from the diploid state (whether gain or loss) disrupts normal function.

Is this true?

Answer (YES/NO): YES